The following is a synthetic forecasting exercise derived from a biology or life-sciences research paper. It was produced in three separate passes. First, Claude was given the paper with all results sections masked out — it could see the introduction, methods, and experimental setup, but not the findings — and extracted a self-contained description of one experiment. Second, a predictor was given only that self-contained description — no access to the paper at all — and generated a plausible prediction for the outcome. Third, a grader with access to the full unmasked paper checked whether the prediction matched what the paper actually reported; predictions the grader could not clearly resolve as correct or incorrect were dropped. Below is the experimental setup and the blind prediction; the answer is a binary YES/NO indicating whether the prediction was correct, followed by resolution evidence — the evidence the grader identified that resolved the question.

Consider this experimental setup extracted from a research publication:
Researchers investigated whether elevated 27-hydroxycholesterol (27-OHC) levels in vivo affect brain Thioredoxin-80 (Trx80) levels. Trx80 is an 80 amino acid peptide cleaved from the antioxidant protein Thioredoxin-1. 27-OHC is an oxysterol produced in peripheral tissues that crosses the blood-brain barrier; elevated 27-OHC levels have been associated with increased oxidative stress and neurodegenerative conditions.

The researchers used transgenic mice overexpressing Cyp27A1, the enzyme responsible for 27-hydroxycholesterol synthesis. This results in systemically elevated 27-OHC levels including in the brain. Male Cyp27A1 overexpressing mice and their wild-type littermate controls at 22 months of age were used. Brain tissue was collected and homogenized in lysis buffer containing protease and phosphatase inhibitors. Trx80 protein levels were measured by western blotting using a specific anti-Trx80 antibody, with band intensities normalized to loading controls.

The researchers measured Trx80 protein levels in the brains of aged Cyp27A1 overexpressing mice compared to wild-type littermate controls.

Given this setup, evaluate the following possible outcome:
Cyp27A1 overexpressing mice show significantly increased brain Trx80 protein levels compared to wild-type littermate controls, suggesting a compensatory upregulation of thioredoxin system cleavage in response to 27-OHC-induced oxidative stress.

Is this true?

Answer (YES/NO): YES